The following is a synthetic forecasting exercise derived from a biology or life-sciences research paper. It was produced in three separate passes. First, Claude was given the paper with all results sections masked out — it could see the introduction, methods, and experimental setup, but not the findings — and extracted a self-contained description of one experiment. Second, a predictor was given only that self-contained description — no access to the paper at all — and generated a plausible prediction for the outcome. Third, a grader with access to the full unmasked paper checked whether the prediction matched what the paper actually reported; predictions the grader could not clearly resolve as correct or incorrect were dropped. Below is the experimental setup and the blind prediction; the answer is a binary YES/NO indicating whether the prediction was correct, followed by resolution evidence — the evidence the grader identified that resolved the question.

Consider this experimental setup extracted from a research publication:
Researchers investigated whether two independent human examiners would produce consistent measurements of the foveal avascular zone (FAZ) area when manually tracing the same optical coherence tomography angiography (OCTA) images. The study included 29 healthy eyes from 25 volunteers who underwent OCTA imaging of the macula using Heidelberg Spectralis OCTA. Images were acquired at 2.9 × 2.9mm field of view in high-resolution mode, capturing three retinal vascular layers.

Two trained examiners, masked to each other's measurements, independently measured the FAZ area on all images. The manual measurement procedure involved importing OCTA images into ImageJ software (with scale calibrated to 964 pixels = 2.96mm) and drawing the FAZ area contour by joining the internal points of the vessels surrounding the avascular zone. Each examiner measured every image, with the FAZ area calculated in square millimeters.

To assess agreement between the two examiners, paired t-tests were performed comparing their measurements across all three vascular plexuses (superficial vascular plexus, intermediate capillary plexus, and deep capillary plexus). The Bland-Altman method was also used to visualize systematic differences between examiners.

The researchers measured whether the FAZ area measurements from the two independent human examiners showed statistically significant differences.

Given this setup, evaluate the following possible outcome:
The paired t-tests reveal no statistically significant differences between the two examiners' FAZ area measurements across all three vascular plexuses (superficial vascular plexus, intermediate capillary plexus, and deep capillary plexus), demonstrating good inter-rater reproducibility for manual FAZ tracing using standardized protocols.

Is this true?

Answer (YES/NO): NO